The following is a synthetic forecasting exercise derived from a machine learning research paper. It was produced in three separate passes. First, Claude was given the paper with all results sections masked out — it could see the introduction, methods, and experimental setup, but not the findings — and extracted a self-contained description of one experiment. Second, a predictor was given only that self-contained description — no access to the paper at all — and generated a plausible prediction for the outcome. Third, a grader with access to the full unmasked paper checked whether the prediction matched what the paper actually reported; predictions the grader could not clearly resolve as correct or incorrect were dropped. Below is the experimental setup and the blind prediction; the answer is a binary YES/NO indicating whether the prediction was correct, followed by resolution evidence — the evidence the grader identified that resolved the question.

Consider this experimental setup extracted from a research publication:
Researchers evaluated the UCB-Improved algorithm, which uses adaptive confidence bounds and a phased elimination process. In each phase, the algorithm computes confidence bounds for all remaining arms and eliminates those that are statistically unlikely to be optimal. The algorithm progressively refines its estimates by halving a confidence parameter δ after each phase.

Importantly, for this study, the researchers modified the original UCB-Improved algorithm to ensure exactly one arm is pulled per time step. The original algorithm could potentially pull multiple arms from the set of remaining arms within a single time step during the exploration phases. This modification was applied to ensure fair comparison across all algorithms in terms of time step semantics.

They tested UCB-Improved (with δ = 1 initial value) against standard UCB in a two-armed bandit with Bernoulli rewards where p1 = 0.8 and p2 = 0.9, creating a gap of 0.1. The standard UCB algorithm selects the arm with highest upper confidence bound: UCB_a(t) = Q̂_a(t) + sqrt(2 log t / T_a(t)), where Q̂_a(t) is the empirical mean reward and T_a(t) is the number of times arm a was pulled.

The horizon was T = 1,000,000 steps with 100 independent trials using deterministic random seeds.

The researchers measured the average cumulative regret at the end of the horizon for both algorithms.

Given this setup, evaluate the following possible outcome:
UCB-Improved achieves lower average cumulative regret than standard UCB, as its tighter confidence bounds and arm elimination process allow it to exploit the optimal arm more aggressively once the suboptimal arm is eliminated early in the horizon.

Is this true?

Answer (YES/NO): NO